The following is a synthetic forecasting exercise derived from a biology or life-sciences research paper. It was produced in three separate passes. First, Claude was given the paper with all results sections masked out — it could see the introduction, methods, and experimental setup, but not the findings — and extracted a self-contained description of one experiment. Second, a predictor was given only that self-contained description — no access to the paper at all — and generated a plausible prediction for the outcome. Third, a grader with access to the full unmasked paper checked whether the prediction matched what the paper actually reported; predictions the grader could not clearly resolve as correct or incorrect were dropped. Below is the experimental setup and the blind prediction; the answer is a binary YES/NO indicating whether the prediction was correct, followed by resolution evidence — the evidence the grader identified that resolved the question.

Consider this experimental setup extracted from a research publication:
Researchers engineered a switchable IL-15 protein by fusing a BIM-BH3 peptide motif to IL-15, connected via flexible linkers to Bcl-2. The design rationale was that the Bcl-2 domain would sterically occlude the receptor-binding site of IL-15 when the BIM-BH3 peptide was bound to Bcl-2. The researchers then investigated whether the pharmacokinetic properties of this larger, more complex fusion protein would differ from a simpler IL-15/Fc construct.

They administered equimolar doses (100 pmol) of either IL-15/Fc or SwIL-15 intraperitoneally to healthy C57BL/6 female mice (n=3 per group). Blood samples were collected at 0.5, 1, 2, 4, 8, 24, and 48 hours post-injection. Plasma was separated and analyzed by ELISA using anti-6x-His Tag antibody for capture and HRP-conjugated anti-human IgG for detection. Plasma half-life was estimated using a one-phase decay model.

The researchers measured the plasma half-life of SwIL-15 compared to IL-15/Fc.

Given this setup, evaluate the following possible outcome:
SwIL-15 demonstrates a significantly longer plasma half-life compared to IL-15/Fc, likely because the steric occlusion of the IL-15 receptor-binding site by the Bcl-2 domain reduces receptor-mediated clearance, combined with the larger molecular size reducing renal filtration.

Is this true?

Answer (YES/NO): NO